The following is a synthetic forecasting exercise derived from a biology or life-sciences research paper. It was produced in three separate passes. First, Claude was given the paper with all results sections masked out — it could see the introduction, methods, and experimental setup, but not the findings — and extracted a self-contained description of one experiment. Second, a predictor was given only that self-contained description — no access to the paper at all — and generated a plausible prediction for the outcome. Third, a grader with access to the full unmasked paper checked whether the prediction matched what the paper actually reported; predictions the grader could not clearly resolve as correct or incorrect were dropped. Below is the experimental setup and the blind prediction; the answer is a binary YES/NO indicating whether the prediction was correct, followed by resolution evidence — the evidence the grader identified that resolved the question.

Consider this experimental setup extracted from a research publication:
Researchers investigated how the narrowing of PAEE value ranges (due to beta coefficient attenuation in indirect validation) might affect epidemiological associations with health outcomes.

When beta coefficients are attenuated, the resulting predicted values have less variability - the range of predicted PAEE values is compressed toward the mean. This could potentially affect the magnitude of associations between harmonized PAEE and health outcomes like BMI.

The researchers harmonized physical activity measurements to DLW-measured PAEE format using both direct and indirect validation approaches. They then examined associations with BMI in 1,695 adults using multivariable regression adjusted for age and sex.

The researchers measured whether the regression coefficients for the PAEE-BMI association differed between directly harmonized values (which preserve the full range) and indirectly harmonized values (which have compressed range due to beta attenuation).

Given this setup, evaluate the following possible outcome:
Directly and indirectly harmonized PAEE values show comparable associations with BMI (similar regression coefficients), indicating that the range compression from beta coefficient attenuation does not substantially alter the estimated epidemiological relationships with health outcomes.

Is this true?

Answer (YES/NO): YES